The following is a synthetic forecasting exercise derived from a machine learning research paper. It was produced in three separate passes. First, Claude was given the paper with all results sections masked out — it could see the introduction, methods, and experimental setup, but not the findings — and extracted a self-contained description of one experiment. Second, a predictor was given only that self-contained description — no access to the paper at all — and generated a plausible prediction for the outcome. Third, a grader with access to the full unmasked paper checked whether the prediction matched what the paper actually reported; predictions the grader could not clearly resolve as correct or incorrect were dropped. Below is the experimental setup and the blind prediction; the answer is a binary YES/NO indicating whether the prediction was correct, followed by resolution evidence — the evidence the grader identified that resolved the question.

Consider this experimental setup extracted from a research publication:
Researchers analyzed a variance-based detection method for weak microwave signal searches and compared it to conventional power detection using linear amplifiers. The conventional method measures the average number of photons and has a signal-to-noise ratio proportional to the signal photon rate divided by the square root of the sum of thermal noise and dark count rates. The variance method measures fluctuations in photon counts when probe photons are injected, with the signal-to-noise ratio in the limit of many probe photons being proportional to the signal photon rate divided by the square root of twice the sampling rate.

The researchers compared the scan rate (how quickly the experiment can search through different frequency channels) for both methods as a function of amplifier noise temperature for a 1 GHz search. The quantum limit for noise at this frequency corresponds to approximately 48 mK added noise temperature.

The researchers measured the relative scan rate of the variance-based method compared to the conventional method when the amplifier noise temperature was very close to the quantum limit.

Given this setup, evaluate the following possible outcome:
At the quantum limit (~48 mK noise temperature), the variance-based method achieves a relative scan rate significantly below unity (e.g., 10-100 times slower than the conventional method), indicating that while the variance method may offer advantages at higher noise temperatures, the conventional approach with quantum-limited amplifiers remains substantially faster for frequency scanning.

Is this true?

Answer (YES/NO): NO